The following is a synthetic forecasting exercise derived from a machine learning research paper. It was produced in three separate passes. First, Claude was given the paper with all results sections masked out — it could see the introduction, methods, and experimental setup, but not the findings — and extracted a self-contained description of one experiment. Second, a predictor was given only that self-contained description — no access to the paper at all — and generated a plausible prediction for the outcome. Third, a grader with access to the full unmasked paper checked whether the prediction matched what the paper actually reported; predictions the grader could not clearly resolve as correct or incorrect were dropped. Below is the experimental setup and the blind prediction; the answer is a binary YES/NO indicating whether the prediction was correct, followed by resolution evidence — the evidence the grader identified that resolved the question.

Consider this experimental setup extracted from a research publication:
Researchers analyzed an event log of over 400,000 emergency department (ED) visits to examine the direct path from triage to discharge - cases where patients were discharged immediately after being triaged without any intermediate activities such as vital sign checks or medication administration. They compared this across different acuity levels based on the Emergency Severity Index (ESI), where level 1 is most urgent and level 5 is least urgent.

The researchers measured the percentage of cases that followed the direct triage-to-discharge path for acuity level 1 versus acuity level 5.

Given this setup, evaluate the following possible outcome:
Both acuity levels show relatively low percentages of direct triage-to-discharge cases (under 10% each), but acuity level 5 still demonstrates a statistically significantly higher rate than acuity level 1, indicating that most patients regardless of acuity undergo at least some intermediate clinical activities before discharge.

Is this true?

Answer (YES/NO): NO